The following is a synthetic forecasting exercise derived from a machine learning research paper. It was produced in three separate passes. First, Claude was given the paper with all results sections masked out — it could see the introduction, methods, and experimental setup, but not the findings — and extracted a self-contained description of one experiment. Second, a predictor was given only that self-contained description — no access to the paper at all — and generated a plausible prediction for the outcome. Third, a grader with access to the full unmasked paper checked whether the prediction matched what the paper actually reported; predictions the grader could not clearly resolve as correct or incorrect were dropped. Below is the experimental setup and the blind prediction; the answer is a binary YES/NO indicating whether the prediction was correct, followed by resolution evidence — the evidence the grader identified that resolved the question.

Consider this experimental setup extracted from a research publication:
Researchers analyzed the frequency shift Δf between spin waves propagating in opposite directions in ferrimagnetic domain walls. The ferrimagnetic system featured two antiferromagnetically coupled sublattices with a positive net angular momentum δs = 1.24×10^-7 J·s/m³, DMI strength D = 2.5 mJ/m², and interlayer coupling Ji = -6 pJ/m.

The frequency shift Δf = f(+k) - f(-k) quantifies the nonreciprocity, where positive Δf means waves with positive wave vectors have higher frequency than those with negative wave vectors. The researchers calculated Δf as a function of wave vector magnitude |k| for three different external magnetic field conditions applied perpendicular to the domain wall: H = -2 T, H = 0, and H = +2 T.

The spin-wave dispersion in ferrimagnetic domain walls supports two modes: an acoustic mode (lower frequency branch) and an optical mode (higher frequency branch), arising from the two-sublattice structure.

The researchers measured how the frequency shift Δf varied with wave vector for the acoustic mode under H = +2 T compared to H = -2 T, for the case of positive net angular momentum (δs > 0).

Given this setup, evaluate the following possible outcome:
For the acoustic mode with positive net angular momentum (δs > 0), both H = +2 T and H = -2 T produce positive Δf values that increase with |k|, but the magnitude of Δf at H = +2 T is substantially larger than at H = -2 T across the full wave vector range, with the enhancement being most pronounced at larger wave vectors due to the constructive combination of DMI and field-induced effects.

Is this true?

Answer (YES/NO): NO